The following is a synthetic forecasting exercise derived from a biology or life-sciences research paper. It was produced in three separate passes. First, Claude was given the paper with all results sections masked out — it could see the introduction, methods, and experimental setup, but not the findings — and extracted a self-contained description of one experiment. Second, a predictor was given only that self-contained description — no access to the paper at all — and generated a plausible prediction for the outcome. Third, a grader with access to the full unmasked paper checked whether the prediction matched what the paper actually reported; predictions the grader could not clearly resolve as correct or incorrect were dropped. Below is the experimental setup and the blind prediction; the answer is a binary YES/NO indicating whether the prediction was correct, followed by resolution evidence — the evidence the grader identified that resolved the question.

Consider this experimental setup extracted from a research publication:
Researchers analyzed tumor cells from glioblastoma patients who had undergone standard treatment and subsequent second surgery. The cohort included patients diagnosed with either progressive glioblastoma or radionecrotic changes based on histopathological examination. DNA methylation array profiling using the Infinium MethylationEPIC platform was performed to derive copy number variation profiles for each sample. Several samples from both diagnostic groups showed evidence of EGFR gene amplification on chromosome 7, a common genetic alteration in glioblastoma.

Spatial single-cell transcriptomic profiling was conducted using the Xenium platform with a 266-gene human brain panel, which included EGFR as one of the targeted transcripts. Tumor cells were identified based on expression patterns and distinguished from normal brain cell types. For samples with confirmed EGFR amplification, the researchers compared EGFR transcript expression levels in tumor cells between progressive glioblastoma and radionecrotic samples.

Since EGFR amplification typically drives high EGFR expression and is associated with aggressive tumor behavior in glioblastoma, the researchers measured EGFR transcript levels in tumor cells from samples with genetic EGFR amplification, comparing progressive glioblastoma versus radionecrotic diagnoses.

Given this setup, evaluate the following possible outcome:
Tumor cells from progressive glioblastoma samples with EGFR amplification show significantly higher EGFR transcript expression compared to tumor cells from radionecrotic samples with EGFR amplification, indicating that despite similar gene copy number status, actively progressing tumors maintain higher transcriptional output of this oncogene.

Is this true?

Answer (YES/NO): YES